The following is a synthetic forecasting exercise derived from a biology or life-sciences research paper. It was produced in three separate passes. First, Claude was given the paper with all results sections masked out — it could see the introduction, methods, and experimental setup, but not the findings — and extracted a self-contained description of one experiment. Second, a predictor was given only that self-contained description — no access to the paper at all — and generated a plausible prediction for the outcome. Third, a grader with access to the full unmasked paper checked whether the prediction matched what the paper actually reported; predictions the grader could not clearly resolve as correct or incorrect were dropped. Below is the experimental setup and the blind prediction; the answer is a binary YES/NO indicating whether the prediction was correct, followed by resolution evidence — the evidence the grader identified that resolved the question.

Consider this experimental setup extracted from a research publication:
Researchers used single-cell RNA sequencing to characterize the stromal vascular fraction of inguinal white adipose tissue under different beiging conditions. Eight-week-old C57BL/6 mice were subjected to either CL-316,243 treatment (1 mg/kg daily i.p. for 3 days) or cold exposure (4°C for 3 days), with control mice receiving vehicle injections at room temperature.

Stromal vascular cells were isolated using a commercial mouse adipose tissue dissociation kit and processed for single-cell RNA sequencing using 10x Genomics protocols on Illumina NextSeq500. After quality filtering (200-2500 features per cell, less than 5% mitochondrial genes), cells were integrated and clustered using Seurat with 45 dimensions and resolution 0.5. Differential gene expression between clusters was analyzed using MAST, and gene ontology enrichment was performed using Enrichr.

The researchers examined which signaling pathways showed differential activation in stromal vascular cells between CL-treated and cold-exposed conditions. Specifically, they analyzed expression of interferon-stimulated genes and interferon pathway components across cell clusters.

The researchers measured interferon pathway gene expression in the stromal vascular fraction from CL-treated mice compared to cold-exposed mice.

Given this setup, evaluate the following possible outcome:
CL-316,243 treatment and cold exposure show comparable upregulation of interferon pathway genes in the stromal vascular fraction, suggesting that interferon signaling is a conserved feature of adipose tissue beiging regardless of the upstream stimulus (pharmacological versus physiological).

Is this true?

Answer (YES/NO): NO